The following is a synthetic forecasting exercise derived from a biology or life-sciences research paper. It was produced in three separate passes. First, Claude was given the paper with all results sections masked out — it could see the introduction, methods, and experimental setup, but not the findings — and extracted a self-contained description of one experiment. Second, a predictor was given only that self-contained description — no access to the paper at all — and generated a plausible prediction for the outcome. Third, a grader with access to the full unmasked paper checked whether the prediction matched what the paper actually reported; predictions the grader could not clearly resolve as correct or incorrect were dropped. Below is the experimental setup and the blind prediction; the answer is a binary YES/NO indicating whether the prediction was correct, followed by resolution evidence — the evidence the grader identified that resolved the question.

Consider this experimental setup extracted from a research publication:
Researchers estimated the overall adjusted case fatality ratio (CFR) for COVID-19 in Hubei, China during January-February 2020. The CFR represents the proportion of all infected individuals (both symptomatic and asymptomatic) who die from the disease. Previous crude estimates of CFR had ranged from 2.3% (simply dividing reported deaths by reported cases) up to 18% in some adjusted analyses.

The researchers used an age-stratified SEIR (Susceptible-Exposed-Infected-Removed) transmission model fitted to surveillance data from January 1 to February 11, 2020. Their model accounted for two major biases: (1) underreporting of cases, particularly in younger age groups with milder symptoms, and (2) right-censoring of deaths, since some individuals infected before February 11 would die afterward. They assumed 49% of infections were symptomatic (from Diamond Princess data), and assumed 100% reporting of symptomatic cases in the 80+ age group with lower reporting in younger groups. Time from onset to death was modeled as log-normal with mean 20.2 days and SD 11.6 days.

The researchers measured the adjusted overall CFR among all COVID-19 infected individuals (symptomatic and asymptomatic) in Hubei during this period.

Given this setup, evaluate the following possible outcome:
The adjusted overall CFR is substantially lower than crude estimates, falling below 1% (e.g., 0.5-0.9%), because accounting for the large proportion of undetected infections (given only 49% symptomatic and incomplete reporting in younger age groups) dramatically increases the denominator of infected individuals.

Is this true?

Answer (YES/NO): NO